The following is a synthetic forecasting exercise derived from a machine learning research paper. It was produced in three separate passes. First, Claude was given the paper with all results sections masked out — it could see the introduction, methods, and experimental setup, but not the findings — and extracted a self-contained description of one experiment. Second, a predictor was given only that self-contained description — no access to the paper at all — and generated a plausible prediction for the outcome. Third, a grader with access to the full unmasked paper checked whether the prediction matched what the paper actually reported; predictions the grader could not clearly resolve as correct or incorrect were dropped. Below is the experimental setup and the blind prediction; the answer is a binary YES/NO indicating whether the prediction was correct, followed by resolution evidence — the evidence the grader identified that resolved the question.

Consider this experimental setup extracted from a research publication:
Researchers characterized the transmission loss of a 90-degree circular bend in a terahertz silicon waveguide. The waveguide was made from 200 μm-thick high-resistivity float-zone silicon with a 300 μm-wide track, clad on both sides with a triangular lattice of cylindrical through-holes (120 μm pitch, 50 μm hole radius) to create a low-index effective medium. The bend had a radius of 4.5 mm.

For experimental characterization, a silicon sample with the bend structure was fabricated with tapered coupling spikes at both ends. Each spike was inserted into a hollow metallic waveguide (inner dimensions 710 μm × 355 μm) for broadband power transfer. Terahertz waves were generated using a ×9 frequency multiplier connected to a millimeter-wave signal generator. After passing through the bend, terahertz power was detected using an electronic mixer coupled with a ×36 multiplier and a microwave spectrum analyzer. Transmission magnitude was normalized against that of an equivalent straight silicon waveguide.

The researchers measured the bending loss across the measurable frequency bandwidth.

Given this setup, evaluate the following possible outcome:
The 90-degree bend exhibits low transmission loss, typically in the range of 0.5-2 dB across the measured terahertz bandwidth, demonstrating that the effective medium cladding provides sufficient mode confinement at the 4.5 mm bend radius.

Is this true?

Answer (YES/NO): NO